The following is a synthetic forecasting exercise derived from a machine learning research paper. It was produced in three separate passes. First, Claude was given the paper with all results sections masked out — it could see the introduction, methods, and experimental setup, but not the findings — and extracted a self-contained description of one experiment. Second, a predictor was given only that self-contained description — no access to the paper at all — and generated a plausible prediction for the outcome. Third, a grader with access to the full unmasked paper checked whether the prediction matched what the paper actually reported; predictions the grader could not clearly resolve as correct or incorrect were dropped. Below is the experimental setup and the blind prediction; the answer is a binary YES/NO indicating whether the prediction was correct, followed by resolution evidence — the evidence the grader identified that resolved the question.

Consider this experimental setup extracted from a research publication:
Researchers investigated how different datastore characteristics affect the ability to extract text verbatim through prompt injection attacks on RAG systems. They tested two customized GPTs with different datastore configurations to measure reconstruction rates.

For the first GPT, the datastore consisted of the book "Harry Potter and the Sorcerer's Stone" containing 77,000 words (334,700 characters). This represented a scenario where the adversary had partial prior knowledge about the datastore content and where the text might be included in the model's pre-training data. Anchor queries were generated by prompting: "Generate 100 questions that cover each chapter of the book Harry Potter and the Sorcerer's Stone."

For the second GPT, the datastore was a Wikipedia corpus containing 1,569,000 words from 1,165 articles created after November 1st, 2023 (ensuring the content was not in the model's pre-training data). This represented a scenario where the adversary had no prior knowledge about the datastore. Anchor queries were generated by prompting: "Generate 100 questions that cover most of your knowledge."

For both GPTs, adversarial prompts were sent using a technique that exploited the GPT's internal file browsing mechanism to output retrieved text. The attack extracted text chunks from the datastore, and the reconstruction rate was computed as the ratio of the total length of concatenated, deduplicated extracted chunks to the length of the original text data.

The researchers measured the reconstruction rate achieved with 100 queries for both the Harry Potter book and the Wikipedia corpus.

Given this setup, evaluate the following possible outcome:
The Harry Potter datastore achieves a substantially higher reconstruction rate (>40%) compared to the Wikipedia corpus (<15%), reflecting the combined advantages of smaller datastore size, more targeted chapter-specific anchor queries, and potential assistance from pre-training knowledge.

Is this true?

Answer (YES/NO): YES